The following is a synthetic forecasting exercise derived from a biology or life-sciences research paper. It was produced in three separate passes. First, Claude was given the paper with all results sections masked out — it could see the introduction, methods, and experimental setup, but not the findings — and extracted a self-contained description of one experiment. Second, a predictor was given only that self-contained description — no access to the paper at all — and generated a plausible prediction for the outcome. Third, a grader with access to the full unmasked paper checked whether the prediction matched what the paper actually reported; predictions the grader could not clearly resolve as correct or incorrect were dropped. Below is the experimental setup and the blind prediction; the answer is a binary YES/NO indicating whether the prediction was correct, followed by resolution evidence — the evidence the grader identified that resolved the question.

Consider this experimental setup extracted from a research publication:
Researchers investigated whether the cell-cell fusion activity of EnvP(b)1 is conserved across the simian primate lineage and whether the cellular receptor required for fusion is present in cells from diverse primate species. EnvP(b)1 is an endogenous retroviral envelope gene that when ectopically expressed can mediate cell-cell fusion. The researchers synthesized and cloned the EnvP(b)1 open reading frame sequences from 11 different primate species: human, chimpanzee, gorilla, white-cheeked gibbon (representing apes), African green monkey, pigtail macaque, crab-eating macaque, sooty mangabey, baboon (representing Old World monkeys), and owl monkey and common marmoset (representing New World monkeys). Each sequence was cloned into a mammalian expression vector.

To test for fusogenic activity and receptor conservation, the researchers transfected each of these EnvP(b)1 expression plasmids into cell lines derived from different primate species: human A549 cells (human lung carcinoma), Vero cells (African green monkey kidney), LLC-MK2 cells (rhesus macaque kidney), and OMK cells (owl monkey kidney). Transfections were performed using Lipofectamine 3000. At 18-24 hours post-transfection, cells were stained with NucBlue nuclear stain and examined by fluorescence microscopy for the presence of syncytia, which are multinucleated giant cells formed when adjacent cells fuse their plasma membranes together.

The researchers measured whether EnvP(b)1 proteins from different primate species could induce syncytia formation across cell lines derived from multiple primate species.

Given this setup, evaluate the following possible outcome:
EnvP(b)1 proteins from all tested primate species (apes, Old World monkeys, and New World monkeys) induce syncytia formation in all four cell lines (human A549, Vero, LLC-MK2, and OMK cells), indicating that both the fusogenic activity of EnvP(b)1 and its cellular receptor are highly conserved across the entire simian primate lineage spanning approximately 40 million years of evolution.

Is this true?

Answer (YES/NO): NO